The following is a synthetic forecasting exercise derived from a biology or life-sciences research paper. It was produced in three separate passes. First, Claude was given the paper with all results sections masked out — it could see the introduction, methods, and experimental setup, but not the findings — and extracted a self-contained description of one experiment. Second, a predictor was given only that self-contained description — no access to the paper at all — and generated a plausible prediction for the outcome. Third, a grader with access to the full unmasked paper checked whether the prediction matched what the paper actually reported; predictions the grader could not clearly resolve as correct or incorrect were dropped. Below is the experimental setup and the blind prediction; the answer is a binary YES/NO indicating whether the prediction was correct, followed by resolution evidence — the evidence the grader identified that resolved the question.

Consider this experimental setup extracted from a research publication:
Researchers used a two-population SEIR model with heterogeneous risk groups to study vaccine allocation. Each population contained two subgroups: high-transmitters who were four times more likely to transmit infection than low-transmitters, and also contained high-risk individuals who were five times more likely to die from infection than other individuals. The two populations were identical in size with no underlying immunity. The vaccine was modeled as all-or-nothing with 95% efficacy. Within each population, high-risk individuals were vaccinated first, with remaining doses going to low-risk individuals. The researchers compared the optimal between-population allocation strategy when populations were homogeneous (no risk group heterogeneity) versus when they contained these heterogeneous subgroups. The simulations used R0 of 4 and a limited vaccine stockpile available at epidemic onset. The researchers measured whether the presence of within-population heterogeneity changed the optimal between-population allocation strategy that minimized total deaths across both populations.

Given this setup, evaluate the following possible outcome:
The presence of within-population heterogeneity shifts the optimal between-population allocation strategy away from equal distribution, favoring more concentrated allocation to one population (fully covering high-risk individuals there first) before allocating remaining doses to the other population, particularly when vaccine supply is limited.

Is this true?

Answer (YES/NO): NO